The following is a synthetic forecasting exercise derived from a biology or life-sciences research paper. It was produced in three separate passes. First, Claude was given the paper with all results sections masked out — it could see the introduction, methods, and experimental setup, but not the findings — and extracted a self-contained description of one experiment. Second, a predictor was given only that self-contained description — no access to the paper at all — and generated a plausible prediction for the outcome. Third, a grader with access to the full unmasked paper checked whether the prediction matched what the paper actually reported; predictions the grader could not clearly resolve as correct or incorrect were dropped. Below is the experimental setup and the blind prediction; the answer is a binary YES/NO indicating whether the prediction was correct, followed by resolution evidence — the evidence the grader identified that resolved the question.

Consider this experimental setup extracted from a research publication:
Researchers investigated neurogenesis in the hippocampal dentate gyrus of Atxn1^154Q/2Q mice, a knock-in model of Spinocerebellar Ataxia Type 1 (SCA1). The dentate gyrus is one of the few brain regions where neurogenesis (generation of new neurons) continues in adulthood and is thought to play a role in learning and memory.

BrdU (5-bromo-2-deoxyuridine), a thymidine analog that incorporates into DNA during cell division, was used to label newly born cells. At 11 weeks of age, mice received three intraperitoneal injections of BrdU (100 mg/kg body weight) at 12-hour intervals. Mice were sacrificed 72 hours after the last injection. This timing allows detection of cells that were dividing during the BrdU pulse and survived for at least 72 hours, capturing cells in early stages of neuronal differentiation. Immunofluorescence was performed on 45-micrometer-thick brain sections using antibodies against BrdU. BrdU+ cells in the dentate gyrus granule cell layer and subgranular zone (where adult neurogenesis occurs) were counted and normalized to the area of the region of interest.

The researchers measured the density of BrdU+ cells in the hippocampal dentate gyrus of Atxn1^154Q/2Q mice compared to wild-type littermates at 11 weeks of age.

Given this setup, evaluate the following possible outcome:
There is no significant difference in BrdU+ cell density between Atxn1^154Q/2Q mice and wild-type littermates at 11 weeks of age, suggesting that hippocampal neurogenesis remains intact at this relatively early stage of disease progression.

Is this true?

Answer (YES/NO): NO